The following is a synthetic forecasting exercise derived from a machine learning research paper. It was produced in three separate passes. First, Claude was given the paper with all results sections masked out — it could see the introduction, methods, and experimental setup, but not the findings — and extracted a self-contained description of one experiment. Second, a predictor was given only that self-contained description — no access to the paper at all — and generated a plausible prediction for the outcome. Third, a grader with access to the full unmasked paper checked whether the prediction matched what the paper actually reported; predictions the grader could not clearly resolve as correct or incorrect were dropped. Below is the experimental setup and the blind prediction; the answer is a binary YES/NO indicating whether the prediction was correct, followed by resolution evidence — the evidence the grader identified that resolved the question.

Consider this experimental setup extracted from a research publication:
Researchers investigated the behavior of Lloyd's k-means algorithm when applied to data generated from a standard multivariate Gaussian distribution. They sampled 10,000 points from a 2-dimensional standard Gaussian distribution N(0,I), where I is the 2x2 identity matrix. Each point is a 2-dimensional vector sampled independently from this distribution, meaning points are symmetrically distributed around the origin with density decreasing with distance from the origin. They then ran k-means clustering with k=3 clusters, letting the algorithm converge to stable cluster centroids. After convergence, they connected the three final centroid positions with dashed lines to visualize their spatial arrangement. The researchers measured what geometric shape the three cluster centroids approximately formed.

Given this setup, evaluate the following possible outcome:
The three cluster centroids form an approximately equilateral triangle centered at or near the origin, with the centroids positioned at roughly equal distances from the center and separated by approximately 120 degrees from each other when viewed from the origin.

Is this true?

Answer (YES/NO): YES